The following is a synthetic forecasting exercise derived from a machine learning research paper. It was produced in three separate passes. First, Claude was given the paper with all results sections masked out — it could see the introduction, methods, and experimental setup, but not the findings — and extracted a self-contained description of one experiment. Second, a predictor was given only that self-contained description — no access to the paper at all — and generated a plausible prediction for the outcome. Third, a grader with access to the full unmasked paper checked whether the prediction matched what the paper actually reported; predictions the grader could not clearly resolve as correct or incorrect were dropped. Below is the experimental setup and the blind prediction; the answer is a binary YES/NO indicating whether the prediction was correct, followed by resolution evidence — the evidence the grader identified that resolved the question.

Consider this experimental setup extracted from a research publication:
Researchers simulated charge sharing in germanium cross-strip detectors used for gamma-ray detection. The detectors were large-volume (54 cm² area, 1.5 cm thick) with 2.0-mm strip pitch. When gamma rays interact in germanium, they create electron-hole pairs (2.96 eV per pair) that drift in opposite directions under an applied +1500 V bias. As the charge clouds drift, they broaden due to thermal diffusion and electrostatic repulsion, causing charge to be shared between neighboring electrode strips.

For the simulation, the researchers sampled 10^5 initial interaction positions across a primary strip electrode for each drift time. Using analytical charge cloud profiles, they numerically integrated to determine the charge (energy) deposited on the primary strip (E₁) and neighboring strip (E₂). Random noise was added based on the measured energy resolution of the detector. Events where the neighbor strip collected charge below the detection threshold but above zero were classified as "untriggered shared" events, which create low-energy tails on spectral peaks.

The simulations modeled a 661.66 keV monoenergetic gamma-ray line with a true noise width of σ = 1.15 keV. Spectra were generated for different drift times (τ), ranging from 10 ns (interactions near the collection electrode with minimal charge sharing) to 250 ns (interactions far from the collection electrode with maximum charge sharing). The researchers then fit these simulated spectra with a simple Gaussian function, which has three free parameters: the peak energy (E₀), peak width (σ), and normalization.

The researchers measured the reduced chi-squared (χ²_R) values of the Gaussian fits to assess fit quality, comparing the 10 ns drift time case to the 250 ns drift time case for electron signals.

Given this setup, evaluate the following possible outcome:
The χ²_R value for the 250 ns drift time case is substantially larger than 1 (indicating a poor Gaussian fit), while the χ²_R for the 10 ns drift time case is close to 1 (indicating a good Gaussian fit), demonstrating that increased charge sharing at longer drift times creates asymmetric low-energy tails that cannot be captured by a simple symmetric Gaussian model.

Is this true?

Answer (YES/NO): NO